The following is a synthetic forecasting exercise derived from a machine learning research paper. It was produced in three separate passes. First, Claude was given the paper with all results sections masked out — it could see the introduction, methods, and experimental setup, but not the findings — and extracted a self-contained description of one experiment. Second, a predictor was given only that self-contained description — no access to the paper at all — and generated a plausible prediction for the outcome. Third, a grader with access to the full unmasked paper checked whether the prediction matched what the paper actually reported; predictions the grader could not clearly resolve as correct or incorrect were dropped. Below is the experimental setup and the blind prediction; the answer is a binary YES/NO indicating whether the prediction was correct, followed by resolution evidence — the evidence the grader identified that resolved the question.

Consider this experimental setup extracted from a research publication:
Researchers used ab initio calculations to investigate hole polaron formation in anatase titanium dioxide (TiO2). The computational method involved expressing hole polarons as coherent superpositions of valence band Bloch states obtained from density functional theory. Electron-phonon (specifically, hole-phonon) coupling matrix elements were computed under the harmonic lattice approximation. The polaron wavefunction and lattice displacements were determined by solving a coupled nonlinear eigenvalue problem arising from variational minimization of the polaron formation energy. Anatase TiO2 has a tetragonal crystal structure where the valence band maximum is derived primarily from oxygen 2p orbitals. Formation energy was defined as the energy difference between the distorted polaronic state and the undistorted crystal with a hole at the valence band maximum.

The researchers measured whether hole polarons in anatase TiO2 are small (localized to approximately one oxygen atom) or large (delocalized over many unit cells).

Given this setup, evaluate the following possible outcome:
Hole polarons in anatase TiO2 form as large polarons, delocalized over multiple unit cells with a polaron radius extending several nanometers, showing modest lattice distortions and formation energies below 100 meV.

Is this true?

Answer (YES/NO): NO